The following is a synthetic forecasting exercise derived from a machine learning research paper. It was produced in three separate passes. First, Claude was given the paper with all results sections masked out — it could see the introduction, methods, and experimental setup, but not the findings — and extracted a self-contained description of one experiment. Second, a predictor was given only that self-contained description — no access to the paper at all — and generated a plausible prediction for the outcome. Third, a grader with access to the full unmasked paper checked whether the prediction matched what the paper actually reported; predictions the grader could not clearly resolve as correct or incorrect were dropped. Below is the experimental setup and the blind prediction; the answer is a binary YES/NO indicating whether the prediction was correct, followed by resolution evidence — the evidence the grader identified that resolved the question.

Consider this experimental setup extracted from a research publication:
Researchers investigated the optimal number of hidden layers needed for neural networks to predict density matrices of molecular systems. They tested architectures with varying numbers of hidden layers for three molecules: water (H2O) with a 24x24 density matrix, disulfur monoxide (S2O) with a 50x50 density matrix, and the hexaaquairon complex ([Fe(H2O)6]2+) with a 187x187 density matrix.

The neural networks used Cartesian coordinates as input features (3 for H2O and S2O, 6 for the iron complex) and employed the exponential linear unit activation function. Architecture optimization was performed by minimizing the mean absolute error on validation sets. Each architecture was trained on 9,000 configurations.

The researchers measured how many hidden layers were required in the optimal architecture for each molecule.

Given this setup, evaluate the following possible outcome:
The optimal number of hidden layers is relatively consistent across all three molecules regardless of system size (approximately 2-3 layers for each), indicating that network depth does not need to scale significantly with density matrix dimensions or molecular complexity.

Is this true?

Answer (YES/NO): YES